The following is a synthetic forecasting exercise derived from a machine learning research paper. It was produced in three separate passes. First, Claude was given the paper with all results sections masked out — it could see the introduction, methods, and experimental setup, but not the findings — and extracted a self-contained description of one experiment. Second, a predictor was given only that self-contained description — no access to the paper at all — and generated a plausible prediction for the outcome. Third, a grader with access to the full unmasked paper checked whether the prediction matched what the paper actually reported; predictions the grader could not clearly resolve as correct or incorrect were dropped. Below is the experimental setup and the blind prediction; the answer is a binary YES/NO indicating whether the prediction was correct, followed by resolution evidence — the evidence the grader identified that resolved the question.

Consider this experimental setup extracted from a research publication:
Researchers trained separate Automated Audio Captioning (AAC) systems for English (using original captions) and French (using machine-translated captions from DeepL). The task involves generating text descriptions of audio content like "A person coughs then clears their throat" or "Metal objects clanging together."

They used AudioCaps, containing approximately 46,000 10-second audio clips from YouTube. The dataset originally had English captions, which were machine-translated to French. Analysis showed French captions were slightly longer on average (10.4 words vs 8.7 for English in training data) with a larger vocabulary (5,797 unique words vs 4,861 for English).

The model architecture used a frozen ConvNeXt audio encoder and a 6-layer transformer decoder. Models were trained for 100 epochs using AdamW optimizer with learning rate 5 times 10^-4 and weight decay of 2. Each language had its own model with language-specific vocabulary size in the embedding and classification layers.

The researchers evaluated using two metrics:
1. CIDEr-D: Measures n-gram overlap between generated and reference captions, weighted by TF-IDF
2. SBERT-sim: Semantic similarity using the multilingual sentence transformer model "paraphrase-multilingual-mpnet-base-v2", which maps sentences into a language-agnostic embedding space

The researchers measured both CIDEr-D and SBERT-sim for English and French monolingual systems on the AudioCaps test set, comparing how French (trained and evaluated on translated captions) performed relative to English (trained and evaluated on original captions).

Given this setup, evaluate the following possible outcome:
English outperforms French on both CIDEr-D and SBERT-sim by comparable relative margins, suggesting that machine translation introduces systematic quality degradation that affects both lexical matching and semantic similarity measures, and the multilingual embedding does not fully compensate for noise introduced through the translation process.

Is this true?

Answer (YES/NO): NO